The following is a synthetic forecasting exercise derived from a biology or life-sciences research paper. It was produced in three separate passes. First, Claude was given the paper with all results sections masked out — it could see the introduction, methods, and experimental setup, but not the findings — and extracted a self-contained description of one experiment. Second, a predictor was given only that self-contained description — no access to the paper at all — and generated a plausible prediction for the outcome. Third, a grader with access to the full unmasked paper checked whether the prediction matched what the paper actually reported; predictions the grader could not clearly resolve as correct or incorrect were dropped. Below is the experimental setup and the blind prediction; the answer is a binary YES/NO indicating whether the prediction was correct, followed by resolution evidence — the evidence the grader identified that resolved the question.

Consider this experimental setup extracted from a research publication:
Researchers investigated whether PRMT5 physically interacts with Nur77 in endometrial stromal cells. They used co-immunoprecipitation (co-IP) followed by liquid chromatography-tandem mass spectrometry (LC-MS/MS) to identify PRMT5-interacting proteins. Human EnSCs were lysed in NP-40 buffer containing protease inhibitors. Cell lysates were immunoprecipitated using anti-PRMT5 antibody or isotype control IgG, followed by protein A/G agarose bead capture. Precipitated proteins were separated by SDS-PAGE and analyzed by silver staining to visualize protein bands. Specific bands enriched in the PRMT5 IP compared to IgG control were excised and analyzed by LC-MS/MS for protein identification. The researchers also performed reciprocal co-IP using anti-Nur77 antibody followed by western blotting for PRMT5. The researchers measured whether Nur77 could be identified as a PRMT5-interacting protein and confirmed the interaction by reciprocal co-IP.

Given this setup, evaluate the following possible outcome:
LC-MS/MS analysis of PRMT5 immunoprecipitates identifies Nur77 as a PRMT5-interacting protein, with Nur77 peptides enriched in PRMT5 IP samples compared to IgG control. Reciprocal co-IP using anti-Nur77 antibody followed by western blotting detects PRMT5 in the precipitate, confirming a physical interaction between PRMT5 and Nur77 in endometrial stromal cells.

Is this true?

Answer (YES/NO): YES